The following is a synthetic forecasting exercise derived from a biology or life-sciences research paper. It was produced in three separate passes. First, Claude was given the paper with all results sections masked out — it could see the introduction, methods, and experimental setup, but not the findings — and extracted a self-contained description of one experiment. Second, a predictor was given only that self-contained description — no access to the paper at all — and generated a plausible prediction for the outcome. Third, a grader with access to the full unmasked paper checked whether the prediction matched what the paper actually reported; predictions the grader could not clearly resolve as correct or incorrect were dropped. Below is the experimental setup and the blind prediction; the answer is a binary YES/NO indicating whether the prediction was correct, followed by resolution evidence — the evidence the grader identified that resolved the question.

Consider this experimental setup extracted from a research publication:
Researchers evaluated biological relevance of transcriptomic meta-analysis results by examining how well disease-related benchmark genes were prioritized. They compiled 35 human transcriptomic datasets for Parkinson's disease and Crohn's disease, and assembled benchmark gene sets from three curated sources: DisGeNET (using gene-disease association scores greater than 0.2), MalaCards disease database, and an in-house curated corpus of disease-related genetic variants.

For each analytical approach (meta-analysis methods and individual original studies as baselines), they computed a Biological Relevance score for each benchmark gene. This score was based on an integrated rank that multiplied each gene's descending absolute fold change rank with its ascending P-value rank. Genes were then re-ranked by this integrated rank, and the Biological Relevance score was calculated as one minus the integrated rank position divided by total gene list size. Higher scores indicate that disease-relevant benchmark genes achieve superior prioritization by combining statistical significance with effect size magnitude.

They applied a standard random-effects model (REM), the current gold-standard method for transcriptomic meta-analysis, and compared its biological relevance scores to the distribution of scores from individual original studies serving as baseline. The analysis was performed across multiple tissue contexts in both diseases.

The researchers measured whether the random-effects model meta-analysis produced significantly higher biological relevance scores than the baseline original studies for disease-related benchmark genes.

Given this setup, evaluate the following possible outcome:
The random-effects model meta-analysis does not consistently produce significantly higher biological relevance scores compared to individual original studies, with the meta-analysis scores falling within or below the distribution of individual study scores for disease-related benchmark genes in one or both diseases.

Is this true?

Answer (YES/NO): YES